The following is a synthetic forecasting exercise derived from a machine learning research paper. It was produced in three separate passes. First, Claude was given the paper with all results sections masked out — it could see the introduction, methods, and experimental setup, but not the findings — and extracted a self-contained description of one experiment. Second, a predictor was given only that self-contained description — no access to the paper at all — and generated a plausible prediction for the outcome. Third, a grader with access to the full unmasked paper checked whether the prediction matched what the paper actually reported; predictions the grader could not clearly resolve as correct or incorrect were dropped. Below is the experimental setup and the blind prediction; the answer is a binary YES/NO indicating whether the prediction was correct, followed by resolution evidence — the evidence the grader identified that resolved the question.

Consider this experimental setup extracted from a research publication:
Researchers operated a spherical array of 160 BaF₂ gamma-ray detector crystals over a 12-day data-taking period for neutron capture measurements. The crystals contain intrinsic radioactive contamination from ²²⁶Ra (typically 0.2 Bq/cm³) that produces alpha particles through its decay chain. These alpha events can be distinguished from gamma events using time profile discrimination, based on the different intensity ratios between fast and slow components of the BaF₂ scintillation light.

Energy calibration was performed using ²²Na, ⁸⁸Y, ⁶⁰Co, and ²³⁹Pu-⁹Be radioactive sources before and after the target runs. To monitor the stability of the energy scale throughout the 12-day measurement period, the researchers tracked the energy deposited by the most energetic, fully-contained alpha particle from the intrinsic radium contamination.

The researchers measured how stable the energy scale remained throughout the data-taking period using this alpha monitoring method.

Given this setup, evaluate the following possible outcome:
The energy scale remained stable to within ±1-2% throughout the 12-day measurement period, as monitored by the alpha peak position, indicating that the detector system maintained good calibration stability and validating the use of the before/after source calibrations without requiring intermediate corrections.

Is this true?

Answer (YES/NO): YES